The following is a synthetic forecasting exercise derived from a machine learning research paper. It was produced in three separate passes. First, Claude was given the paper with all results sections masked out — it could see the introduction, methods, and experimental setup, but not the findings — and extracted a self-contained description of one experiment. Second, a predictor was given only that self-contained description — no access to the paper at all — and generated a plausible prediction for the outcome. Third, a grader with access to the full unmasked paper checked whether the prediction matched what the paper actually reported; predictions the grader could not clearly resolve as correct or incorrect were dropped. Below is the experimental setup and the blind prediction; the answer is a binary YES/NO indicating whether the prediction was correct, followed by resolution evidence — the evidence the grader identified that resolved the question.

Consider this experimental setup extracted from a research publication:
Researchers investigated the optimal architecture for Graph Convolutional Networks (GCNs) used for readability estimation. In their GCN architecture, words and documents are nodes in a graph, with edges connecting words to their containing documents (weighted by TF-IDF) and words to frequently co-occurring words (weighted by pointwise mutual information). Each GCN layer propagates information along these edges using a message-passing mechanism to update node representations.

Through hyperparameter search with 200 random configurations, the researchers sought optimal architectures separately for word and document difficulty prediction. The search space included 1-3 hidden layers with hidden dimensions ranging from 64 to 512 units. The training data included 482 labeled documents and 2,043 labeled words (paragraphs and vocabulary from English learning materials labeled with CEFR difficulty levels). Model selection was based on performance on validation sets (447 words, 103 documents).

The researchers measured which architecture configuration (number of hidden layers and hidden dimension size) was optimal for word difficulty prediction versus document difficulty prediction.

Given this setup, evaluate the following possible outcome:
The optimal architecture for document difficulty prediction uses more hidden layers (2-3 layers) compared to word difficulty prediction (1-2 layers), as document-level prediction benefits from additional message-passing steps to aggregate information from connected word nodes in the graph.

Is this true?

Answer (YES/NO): YES